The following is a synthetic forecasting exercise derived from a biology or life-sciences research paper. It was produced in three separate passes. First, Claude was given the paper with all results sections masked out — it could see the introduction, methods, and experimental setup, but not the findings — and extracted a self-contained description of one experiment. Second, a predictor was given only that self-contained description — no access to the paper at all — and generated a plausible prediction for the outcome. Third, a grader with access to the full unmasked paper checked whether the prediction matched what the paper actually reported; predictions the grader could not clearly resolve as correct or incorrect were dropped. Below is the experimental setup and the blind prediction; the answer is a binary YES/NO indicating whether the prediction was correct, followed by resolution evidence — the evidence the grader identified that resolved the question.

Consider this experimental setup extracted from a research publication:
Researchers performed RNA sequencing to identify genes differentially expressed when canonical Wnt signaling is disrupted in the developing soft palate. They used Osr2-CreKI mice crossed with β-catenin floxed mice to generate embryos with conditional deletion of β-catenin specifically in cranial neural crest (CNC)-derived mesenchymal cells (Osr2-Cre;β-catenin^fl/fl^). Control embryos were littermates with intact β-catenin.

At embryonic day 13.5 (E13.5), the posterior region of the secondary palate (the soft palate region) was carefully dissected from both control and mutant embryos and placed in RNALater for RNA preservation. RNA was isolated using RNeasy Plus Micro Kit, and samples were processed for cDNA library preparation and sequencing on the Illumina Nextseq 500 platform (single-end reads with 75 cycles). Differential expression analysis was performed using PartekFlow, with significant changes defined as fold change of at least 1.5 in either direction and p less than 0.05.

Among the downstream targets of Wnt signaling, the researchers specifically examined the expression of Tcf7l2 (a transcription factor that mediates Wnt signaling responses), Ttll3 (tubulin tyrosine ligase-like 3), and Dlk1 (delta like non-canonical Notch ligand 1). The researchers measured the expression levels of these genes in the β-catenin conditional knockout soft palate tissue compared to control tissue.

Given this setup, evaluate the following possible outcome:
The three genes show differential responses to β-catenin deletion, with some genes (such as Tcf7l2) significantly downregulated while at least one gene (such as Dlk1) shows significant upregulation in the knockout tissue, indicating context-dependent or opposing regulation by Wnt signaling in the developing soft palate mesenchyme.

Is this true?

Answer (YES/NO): NO